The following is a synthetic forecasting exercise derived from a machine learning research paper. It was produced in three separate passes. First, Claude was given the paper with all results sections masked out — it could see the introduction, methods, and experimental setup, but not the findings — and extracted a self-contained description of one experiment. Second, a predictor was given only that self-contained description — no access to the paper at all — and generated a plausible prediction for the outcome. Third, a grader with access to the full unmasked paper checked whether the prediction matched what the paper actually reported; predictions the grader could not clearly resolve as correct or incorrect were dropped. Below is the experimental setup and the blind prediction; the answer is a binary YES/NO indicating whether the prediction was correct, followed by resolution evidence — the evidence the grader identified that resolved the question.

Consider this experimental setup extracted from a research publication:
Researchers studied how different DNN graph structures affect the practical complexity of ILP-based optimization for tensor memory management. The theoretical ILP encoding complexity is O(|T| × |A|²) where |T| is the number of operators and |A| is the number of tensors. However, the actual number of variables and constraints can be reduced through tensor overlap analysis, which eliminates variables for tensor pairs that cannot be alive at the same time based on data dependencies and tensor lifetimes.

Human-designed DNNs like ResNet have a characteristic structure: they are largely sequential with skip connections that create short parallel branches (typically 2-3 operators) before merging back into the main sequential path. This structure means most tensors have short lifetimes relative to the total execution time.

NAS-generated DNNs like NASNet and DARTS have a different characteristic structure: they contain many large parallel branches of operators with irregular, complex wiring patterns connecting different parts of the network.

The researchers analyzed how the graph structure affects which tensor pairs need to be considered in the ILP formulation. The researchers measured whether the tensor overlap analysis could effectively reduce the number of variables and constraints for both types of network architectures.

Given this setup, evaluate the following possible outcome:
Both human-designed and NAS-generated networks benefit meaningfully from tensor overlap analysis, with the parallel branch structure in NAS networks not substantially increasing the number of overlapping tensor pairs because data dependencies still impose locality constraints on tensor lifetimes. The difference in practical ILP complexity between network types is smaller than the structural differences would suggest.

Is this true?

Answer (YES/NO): NO